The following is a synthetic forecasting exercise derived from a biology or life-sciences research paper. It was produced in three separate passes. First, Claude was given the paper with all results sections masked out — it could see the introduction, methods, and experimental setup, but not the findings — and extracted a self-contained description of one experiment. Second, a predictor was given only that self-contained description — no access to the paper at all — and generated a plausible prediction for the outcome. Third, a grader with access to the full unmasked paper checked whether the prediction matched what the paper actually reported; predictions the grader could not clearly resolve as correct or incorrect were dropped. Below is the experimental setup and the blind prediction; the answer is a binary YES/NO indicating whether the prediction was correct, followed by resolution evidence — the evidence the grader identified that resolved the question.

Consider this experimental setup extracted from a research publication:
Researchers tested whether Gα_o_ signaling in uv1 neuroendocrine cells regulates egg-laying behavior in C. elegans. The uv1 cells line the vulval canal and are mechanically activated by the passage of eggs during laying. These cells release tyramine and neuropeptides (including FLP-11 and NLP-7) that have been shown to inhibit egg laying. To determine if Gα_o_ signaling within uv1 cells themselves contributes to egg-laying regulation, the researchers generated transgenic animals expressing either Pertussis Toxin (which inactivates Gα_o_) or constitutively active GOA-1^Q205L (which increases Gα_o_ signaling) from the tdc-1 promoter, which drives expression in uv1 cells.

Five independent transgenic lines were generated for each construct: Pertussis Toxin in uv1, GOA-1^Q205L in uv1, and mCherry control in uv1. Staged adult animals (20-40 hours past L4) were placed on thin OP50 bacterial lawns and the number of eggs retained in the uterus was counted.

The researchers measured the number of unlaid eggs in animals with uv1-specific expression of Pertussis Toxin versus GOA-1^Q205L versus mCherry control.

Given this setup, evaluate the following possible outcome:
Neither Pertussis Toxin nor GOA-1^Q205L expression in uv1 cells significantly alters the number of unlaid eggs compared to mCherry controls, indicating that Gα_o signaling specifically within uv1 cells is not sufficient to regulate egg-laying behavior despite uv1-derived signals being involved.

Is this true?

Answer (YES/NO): NO